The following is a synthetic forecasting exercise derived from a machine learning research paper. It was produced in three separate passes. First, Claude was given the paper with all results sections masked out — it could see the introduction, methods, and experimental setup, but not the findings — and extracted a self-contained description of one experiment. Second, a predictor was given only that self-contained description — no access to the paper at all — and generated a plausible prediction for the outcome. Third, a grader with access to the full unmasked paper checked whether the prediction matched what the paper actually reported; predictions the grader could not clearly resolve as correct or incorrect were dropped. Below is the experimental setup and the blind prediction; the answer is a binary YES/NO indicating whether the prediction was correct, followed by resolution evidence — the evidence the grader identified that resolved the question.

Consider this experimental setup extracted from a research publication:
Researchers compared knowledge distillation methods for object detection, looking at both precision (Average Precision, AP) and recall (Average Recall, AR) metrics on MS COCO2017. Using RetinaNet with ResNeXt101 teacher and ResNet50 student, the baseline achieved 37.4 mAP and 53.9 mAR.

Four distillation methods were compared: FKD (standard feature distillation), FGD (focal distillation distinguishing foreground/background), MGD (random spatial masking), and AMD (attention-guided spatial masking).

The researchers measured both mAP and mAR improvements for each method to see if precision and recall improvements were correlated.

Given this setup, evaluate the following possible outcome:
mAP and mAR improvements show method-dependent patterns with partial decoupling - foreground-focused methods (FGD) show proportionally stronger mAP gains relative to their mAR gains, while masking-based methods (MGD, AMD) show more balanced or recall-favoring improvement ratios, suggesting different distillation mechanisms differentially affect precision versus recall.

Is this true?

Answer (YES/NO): NO